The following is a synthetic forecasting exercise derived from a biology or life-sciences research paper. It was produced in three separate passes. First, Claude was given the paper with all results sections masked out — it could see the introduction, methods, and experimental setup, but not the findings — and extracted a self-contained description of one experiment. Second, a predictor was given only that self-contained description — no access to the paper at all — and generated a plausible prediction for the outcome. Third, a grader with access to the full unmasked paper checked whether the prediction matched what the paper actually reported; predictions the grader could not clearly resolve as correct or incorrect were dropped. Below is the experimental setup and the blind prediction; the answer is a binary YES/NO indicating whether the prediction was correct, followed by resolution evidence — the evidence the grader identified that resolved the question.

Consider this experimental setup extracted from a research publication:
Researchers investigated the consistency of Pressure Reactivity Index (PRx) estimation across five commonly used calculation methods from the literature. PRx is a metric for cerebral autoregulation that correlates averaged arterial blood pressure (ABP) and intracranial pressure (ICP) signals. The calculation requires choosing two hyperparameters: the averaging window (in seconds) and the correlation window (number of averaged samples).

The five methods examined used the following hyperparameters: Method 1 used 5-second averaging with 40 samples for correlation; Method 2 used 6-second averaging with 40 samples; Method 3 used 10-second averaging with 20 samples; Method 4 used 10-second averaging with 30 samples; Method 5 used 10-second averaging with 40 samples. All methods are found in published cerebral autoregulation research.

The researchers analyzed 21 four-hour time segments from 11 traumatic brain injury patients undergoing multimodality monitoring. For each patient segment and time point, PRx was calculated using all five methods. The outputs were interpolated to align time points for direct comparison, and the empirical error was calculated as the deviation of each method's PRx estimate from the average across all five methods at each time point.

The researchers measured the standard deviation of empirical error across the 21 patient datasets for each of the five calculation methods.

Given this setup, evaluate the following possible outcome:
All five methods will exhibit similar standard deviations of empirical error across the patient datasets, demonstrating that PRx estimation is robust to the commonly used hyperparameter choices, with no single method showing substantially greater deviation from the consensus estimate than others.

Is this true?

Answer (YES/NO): NO